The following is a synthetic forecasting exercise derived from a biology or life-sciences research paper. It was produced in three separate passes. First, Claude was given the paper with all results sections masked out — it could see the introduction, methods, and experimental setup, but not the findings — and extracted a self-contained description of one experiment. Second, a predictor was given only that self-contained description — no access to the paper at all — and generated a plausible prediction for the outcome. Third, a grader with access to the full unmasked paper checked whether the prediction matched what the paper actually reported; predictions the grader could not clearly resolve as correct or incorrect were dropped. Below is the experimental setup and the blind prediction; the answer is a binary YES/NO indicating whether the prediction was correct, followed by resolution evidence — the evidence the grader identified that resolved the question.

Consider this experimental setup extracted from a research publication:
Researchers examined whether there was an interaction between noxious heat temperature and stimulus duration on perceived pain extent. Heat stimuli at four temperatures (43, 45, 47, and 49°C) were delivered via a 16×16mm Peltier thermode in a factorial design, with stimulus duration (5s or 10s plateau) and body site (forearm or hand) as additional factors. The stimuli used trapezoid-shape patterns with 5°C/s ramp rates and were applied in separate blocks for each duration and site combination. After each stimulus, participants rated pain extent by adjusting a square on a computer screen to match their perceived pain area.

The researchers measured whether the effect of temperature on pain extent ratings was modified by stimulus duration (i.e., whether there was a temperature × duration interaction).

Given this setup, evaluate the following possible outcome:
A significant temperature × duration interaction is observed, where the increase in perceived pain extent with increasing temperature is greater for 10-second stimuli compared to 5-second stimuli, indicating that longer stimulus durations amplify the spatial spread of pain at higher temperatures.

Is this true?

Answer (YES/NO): YES